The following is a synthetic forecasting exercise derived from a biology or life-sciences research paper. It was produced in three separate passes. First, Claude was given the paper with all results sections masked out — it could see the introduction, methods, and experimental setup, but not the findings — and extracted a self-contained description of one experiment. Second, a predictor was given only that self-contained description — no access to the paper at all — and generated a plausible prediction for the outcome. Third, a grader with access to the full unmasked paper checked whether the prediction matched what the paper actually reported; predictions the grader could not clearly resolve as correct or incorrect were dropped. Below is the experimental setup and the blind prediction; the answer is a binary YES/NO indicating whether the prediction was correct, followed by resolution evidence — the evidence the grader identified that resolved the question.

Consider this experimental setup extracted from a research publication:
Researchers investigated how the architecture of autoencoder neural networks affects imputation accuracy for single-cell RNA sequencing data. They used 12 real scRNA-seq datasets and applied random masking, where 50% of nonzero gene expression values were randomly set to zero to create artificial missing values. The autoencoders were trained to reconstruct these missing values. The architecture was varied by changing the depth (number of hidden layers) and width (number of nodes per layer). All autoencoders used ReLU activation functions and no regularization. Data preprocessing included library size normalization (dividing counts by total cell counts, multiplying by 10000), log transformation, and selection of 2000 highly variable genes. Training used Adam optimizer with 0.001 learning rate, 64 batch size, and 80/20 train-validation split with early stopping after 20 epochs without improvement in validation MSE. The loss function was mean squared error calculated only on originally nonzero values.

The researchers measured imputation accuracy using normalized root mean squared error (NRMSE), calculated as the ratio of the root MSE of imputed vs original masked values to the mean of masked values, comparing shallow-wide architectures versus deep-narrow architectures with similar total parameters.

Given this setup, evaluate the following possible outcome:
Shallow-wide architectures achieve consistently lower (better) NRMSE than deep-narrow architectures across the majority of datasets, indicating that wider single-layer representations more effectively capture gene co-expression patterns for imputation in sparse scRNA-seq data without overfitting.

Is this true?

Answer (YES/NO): NO